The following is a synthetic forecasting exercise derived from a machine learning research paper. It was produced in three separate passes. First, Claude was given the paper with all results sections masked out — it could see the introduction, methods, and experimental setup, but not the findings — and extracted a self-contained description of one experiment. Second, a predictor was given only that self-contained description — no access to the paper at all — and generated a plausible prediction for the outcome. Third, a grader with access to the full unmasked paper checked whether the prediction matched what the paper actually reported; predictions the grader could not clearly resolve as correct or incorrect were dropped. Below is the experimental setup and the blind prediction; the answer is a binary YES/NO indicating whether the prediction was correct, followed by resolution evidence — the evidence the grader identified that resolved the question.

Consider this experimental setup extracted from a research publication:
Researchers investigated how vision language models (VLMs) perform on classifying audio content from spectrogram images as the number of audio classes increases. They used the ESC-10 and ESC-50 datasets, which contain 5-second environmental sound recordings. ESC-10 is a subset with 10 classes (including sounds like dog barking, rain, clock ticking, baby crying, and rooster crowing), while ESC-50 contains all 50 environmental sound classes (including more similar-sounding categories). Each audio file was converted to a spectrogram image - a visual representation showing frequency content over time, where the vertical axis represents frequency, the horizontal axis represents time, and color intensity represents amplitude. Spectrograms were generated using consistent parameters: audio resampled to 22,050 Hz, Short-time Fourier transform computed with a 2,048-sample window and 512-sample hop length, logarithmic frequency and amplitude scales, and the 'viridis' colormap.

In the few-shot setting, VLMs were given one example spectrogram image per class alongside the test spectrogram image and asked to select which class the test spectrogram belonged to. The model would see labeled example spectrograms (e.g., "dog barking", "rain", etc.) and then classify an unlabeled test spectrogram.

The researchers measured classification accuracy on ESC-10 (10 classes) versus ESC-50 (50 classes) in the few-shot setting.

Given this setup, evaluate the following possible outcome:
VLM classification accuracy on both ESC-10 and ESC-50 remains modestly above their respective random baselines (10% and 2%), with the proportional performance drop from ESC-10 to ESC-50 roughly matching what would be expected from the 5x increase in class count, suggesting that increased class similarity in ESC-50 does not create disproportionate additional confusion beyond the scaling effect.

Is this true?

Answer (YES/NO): NO